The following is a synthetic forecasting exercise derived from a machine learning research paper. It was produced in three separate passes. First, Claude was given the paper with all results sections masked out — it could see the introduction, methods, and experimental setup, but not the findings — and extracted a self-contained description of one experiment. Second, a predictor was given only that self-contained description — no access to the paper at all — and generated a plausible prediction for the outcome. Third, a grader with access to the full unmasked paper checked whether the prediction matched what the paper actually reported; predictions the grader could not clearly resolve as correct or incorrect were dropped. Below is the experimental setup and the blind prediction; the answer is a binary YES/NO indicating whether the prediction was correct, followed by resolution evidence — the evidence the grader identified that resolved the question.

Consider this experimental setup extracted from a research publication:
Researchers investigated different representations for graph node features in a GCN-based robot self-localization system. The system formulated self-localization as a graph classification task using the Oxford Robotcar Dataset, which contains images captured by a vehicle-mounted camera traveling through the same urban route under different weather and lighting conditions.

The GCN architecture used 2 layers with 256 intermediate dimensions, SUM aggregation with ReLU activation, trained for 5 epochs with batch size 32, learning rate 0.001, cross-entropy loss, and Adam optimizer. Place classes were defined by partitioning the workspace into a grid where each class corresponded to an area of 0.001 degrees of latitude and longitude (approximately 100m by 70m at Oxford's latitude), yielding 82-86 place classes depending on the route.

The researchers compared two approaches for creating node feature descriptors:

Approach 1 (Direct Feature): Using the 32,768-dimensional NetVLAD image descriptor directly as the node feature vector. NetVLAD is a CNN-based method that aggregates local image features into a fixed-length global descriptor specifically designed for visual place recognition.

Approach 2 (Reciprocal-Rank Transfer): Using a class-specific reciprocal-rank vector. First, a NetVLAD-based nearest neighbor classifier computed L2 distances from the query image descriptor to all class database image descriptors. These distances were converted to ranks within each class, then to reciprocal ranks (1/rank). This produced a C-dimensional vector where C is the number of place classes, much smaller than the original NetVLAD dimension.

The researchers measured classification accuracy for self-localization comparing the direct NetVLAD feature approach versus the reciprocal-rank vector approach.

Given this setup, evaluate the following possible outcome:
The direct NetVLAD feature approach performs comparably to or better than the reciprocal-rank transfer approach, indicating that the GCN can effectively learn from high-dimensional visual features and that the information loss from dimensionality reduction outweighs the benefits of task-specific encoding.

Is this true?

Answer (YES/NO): NO